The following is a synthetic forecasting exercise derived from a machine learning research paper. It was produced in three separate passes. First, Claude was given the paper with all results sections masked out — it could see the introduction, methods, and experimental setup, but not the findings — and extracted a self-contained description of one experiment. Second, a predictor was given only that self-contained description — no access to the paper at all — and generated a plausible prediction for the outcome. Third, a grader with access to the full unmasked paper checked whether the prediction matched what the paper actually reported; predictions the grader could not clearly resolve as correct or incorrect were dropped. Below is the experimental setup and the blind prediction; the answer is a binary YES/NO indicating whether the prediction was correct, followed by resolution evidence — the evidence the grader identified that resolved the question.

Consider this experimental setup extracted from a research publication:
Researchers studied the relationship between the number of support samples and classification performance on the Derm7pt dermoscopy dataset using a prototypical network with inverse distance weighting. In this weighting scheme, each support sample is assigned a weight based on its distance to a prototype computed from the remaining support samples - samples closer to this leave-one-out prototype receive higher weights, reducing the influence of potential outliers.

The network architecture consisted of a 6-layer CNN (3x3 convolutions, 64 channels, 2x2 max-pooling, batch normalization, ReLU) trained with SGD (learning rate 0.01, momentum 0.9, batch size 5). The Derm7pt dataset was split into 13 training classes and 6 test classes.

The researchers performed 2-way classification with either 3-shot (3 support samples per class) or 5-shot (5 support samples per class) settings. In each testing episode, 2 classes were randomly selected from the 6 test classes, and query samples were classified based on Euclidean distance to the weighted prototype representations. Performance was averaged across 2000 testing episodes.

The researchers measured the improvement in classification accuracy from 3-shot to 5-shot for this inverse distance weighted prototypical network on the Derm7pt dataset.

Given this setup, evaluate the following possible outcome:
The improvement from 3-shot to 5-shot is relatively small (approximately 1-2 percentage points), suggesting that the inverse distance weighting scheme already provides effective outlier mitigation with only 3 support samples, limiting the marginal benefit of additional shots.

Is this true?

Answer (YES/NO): NO